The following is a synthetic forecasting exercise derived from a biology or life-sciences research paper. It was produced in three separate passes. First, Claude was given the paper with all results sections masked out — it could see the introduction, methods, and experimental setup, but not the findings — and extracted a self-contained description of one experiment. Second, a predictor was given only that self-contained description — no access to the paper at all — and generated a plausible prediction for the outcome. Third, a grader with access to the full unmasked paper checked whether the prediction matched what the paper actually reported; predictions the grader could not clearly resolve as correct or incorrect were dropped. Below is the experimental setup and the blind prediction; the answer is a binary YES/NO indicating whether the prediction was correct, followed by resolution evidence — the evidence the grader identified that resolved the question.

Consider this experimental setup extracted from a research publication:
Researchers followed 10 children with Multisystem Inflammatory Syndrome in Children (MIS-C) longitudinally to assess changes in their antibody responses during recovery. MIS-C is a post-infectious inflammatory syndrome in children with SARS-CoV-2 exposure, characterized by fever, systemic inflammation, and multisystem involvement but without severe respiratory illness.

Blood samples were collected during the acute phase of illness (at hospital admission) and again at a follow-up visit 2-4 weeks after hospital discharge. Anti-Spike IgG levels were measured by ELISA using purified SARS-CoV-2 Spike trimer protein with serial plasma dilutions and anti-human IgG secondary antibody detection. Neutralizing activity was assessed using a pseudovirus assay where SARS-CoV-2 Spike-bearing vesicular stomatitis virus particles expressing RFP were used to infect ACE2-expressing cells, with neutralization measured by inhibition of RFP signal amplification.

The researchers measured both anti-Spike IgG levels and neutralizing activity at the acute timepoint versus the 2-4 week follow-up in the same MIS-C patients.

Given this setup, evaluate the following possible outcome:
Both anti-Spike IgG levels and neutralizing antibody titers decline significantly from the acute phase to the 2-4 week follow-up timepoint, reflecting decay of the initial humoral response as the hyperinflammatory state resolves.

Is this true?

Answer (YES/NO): NO